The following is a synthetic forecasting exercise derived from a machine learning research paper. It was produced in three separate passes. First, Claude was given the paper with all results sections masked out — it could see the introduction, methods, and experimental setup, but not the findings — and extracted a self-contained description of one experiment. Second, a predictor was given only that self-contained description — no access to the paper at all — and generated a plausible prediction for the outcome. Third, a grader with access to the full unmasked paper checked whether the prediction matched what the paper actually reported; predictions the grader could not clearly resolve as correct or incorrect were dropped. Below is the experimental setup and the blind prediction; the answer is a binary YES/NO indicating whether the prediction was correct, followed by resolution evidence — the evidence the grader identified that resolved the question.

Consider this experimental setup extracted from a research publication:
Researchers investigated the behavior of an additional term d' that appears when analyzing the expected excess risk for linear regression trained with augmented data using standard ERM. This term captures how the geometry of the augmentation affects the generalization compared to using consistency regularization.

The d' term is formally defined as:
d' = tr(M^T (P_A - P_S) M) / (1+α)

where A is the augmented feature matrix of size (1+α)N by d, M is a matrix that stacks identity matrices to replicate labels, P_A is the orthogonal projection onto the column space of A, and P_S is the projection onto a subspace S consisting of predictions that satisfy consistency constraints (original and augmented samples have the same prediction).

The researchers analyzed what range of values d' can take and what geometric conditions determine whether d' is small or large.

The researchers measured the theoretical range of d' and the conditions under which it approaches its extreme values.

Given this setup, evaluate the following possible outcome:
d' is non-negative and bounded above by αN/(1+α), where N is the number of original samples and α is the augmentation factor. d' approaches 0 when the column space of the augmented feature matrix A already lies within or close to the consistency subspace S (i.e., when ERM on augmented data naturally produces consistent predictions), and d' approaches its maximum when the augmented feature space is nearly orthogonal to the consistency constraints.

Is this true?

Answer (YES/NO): NO